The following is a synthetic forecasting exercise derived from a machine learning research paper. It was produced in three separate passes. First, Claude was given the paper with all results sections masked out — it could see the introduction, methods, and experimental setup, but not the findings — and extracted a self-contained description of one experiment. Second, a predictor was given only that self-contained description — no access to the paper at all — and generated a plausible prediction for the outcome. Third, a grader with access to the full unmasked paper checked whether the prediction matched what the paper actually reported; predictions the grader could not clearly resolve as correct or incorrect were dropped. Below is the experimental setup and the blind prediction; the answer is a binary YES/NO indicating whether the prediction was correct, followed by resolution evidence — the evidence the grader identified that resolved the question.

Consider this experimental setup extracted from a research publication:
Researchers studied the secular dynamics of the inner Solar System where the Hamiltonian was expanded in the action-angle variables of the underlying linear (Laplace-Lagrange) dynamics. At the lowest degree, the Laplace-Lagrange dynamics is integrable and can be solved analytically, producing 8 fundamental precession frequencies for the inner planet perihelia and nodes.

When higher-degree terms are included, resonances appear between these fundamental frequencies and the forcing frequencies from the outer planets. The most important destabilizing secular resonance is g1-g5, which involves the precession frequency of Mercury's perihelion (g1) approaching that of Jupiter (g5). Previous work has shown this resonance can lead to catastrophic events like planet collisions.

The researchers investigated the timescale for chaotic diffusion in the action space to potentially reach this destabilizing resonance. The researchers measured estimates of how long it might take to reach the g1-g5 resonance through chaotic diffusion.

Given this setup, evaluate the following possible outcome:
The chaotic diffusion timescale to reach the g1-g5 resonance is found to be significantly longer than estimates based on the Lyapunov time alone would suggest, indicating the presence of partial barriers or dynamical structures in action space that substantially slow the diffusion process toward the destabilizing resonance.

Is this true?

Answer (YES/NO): YES